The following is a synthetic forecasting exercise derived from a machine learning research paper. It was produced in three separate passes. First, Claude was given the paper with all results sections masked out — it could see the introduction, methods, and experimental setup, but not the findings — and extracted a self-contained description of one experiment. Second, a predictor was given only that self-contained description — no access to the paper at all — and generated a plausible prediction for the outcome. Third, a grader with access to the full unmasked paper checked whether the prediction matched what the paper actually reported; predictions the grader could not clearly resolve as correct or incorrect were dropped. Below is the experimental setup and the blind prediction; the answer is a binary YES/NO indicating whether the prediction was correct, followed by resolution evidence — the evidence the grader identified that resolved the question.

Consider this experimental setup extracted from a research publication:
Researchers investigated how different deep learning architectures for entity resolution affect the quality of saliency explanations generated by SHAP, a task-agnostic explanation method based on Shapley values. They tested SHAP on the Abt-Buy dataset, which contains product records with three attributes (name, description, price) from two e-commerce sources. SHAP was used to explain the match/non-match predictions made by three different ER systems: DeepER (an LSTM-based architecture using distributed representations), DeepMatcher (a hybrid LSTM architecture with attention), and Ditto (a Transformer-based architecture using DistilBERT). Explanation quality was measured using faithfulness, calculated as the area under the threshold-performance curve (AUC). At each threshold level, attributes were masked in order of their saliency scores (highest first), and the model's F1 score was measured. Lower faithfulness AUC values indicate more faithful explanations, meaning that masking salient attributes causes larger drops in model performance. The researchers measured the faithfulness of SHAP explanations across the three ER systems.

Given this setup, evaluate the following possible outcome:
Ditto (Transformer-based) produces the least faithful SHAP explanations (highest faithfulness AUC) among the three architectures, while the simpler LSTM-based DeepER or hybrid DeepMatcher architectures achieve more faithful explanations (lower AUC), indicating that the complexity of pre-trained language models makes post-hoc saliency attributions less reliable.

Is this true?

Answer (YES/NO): NO